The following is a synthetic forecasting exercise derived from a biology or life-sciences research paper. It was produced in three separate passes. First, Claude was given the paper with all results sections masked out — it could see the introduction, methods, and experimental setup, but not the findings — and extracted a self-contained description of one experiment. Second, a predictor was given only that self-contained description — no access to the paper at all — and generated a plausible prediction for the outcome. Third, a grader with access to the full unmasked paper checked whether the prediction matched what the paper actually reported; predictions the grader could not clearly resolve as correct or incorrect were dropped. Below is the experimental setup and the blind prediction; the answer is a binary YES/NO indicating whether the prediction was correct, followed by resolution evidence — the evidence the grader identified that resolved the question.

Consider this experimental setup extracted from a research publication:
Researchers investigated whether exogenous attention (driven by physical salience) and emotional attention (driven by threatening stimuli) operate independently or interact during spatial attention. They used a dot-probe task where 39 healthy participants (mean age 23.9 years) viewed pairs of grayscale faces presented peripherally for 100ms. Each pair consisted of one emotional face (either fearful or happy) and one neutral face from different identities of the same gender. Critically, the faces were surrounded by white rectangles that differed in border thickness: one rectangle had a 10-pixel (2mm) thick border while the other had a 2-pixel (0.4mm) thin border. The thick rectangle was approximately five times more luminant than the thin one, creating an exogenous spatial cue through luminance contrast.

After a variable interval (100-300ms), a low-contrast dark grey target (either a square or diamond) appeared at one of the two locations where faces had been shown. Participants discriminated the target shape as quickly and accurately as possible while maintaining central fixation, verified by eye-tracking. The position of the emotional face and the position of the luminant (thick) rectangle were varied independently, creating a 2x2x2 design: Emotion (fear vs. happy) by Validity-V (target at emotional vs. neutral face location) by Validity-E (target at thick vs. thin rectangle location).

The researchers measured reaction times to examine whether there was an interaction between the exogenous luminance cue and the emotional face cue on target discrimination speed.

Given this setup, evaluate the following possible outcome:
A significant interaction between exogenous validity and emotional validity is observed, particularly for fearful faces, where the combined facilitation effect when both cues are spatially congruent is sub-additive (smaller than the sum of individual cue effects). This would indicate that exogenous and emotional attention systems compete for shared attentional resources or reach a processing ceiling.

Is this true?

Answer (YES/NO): NO